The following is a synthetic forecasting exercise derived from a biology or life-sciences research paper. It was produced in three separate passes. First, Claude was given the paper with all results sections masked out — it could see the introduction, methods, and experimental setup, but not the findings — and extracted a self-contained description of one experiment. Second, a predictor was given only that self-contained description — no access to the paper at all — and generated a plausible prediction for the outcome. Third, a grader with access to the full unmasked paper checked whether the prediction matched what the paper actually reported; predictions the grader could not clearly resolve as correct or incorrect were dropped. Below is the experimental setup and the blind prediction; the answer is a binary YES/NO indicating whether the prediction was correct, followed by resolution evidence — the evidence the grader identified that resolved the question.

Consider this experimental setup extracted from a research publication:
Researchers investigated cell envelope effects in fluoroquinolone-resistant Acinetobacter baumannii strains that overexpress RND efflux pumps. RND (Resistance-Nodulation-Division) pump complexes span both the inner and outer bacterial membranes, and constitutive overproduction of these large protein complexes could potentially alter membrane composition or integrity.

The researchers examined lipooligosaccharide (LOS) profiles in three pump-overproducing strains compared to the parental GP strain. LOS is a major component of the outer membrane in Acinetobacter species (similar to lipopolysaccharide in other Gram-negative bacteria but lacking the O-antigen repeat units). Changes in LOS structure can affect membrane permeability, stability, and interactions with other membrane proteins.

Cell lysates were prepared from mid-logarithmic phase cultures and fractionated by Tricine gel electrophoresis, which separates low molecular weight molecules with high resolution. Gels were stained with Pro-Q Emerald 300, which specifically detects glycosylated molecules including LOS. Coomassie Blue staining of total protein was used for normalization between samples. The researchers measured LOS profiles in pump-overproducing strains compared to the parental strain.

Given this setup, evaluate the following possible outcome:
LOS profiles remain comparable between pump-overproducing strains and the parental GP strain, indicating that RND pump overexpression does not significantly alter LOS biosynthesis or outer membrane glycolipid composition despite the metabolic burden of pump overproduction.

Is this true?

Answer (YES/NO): YES